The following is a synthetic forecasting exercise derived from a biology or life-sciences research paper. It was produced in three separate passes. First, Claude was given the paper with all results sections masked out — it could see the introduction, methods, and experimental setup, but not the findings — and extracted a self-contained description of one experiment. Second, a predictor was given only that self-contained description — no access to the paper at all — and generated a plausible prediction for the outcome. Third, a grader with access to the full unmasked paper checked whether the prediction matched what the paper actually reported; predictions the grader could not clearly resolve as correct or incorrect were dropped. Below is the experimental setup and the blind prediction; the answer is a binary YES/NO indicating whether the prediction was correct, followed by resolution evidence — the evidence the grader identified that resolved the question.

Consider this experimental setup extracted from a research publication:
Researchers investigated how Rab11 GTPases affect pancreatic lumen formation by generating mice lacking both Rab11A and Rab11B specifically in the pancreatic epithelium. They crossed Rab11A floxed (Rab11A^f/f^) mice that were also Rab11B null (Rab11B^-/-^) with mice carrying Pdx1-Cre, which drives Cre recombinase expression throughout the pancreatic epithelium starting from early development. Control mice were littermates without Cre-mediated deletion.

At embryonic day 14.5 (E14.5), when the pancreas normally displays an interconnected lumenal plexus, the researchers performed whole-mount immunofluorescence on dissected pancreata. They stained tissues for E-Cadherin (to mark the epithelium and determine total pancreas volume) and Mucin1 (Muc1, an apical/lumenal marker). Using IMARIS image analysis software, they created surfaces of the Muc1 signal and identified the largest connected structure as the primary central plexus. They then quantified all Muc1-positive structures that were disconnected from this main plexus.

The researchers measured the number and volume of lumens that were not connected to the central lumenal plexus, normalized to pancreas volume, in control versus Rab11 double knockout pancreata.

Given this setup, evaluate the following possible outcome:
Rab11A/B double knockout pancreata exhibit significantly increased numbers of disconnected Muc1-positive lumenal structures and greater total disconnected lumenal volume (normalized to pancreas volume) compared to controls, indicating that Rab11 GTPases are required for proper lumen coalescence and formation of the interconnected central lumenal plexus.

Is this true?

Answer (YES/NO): YES